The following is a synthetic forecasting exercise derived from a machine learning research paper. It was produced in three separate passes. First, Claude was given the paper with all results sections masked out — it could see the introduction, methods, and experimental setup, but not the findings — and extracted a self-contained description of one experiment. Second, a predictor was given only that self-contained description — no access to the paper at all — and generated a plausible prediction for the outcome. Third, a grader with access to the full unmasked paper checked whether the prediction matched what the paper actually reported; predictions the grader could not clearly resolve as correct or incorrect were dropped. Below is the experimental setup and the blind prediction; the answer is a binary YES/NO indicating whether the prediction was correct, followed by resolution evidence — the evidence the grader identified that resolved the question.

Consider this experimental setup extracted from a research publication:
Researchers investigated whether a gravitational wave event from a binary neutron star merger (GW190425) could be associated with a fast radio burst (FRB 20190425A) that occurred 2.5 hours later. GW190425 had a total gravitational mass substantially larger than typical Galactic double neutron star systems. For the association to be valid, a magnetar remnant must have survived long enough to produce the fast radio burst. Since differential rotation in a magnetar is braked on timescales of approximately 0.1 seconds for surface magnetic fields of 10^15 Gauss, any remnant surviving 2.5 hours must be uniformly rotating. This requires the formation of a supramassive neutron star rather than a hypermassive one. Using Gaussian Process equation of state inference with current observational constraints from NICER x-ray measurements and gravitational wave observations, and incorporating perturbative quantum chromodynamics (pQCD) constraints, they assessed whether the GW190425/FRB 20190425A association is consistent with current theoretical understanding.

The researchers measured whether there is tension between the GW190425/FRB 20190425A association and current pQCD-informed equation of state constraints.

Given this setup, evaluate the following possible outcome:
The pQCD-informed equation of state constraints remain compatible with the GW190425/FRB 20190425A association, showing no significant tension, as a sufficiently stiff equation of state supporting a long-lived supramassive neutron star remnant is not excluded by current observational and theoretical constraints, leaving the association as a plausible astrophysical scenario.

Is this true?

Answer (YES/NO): NO